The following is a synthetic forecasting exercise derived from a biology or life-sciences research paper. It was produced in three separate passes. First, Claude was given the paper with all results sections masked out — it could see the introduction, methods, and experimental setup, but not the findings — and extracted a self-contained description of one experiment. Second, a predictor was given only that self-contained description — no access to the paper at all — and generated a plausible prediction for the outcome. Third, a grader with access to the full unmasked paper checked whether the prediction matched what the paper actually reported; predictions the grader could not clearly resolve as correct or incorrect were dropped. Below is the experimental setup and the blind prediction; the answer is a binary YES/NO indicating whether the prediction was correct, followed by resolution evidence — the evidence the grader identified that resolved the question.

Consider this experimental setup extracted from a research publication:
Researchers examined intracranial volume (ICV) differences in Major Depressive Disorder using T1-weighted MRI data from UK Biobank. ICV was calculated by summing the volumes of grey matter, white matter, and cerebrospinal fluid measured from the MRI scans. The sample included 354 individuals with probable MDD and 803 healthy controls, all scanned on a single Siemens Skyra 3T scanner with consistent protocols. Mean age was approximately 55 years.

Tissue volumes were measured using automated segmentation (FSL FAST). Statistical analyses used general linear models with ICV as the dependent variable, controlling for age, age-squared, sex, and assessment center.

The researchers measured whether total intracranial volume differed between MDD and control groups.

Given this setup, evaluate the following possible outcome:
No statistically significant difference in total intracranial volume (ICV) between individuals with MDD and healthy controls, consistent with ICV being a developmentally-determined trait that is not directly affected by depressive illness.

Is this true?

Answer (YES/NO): YES